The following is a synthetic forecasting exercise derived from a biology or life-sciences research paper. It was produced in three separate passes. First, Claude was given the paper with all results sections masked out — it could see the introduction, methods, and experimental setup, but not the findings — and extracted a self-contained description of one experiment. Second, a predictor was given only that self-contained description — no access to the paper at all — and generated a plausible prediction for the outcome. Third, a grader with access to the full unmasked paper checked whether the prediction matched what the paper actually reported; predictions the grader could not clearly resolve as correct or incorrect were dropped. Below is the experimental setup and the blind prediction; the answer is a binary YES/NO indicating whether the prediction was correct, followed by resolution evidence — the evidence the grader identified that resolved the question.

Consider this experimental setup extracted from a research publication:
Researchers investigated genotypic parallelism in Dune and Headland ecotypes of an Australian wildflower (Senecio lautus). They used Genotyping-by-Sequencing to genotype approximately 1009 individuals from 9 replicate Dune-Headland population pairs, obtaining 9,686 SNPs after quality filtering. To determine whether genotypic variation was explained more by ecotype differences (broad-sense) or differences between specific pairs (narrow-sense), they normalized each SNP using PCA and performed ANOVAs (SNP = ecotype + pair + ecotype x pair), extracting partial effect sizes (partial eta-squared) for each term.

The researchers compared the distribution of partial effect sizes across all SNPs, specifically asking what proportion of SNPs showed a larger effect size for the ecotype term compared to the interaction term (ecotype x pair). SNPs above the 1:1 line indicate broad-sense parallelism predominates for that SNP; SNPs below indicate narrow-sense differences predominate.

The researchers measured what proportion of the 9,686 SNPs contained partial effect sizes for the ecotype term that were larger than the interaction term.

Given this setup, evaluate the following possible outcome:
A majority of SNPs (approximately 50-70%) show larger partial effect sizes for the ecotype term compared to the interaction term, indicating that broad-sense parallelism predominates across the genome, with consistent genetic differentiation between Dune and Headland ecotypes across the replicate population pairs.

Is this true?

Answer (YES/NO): NO